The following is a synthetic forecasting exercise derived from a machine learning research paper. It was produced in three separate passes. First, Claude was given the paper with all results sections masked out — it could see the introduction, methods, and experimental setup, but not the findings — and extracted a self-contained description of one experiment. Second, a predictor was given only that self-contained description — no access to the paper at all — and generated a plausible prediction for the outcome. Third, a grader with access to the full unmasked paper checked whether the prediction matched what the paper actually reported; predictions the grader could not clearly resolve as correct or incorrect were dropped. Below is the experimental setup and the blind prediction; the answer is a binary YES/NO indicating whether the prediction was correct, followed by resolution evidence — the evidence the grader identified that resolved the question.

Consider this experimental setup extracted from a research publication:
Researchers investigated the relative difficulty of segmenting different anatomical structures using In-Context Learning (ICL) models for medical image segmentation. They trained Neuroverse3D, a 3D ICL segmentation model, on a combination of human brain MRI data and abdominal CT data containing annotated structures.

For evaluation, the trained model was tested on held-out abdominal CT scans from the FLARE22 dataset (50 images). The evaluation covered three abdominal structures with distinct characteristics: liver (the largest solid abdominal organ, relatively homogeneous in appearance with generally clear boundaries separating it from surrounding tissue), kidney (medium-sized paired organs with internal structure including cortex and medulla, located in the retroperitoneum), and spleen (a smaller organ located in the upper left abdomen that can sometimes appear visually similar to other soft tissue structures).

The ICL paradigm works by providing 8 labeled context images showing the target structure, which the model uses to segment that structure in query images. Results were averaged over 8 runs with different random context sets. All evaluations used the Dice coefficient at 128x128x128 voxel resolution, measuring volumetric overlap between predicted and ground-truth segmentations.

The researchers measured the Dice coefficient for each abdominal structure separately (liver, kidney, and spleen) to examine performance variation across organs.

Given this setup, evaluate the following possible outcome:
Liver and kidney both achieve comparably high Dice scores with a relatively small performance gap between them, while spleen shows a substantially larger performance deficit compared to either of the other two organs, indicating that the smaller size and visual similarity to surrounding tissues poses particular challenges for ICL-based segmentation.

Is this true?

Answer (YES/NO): NO